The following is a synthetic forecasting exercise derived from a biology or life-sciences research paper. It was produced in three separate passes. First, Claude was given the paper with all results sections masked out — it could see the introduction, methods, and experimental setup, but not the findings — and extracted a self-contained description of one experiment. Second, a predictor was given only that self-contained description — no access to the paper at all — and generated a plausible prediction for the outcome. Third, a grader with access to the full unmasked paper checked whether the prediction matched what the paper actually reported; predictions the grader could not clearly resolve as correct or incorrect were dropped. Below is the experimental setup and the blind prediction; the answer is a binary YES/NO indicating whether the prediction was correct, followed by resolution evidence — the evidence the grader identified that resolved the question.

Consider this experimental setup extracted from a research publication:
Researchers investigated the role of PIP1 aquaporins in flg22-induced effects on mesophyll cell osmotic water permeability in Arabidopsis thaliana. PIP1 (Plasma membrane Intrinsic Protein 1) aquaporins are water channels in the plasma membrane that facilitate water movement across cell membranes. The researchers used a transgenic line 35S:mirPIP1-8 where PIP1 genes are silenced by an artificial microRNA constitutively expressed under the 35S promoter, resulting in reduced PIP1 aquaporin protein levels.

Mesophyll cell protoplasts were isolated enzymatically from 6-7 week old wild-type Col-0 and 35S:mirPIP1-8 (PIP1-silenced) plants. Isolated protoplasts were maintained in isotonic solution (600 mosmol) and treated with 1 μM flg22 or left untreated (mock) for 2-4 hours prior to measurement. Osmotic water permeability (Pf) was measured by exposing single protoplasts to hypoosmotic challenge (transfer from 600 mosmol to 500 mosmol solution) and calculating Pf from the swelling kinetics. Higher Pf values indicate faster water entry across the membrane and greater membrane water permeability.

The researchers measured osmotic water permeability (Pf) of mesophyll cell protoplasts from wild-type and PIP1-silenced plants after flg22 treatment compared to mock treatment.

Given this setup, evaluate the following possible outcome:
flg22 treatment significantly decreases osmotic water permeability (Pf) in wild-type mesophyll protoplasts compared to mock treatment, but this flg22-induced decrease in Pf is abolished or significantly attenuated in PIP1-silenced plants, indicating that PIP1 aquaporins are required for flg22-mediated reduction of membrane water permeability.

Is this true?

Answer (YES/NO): YES